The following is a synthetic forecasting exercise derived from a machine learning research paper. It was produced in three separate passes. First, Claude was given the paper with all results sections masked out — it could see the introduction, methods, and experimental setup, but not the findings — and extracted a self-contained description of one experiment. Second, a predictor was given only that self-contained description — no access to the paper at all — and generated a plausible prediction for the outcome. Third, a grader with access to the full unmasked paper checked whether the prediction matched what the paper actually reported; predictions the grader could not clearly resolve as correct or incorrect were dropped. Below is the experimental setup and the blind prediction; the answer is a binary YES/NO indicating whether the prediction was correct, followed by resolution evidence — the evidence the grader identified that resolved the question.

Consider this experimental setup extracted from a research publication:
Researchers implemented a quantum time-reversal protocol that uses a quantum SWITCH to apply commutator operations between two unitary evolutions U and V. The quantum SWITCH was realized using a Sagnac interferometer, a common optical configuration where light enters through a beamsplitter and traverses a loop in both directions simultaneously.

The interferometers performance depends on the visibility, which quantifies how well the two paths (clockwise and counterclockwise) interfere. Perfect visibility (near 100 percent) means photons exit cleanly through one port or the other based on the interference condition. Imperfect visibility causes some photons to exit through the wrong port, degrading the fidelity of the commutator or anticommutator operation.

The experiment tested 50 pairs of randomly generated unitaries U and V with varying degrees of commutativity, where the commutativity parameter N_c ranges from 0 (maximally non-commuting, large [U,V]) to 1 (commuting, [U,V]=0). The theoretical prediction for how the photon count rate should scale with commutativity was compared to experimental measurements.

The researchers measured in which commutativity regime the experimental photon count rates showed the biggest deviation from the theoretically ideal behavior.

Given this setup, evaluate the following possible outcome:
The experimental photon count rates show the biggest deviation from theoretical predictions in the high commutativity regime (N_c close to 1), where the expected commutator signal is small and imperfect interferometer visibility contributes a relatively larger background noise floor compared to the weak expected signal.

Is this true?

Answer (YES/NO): NO